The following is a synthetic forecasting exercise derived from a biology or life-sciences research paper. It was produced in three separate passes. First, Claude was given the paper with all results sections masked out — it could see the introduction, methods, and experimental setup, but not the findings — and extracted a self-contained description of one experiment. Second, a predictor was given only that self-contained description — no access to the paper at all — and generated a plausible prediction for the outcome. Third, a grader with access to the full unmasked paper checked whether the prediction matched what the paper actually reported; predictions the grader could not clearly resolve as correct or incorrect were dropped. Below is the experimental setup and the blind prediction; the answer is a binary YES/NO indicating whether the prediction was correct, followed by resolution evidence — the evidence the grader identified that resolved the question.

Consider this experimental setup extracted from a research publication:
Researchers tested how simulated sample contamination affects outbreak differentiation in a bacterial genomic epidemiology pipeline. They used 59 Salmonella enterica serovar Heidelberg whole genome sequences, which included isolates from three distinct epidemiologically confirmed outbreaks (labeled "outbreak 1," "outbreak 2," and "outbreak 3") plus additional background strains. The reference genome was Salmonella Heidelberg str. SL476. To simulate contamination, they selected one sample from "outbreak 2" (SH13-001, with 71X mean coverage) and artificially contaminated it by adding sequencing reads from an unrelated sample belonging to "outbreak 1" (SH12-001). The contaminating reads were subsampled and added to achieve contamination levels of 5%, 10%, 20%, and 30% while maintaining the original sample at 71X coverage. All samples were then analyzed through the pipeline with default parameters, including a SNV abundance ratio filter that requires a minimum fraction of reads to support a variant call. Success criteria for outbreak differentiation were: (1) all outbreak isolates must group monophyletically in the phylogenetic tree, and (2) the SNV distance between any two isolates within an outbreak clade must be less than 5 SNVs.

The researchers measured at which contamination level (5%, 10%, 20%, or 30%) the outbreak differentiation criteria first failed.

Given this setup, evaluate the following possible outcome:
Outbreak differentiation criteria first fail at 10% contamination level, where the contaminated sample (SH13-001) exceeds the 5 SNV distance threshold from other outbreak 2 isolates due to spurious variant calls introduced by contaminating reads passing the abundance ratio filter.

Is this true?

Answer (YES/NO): NO